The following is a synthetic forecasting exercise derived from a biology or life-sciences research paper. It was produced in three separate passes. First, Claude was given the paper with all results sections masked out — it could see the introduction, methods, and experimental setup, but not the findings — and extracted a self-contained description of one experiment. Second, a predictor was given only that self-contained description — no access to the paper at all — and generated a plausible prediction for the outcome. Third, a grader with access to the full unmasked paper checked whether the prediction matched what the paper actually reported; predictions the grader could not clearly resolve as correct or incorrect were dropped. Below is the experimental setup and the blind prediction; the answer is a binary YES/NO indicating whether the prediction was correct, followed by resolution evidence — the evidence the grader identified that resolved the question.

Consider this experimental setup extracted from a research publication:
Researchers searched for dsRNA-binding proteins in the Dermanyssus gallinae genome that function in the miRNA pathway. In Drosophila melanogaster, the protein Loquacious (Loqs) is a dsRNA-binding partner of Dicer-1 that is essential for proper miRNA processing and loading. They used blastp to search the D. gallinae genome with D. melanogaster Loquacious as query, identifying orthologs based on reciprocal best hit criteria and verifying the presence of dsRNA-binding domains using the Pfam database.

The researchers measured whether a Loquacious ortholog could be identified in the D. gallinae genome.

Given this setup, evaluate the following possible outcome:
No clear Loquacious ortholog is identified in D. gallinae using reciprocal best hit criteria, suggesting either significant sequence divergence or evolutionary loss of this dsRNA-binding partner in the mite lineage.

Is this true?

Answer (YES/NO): NO